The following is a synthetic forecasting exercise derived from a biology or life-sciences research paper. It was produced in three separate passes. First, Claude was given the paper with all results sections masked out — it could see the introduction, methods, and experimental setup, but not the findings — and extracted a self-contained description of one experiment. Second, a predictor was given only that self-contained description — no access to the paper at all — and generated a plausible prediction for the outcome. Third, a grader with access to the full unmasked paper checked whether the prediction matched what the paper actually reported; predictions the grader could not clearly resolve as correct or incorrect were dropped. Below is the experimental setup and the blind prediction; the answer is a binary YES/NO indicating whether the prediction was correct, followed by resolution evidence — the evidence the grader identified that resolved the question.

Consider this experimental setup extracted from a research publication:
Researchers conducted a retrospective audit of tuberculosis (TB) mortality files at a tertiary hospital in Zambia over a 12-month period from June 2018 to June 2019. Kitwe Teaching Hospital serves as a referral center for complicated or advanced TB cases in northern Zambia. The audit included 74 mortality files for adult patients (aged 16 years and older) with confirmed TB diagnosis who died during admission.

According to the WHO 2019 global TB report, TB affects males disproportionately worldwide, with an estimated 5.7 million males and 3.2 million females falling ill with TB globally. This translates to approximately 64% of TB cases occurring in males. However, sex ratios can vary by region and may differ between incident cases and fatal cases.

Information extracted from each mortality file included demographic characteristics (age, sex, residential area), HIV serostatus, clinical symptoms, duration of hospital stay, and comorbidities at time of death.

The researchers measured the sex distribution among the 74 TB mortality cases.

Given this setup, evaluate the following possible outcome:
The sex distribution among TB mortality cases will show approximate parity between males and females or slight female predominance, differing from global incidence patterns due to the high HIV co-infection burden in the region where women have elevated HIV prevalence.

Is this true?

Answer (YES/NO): NO